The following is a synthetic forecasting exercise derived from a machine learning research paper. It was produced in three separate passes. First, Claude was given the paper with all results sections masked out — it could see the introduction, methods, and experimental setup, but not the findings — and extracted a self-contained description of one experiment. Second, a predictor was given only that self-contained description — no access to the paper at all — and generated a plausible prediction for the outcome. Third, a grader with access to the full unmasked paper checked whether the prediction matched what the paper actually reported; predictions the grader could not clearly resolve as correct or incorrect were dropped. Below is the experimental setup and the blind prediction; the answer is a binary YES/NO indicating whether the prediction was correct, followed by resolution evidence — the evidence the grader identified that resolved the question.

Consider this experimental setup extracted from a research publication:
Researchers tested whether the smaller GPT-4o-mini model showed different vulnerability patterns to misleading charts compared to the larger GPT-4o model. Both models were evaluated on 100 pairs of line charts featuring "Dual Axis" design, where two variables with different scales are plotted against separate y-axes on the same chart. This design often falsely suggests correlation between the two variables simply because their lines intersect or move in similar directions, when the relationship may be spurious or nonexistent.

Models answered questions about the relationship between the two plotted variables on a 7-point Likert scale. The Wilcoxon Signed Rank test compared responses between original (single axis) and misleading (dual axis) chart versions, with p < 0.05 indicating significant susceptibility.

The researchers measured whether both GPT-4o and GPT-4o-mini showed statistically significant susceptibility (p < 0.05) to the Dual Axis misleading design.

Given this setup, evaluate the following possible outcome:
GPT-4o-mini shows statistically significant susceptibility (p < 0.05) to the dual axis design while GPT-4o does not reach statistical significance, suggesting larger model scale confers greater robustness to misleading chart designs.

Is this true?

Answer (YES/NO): NO